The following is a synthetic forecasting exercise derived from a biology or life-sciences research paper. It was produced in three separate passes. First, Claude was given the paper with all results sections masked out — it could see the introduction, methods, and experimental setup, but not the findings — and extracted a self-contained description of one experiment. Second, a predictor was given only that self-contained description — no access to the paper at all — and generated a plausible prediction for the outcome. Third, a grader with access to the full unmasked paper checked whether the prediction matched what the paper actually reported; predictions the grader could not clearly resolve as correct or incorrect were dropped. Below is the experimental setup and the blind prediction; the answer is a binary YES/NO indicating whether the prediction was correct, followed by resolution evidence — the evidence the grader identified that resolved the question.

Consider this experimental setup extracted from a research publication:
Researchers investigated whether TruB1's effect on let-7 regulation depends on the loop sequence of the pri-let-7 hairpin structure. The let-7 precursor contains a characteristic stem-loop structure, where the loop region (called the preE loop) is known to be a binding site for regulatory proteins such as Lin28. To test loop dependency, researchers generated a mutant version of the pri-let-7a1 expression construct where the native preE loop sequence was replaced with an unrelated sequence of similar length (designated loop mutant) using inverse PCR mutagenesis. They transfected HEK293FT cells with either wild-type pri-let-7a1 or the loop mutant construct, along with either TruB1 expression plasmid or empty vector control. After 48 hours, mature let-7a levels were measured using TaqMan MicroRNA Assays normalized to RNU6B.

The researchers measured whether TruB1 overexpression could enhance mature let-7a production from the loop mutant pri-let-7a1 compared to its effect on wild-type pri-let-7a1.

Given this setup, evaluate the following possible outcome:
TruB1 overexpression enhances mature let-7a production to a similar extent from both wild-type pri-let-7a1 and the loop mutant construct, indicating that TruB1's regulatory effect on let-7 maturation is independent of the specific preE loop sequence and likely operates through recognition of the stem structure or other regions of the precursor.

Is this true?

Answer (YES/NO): NO